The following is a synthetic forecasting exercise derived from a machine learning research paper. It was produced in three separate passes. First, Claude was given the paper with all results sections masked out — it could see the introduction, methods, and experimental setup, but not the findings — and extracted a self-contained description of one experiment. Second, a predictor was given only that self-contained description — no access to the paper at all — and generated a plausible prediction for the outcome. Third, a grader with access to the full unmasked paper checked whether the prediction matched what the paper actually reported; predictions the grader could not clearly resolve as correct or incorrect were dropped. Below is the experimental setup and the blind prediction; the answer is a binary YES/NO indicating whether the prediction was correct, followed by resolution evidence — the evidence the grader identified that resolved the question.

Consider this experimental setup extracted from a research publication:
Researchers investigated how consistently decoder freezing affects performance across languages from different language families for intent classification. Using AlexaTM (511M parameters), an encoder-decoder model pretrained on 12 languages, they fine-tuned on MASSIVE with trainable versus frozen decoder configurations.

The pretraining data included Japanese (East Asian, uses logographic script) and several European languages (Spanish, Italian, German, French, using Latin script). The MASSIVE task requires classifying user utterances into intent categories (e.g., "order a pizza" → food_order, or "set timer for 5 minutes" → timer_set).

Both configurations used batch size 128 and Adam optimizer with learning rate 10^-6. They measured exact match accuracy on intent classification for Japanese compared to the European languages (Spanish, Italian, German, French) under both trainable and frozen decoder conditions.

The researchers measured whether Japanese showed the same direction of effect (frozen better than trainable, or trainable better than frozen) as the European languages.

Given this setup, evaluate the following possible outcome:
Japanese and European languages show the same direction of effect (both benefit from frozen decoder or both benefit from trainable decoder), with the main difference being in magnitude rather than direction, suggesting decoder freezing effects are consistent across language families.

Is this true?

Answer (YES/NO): YES